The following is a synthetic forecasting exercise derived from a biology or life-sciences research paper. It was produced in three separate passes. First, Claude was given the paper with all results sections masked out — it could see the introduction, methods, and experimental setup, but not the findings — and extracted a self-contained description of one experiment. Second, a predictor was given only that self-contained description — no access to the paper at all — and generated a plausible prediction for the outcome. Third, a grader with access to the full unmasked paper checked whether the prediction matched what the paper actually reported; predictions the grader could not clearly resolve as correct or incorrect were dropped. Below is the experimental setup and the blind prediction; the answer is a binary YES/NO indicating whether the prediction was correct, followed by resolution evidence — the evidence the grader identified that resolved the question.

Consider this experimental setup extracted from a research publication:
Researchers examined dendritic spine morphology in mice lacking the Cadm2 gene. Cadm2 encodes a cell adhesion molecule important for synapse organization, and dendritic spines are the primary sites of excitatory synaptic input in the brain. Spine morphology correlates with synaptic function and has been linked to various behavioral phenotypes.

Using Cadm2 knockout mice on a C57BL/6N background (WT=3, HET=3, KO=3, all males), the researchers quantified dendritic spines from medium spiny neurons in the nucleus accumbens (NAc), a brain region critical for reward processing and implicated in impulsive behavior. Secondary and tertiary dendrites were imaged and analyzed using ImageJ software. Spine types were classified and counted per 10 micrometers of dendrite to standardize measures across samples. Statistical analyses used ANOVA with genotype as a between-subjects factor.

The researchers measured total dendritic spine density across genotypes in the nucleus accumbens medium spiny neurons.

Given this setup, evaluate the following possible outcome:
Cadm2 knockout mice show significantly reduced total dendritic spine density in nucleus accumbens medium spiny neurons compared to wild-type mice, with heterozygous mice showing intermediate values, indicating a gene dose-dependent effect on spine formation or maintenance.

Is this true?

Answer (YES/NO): NO